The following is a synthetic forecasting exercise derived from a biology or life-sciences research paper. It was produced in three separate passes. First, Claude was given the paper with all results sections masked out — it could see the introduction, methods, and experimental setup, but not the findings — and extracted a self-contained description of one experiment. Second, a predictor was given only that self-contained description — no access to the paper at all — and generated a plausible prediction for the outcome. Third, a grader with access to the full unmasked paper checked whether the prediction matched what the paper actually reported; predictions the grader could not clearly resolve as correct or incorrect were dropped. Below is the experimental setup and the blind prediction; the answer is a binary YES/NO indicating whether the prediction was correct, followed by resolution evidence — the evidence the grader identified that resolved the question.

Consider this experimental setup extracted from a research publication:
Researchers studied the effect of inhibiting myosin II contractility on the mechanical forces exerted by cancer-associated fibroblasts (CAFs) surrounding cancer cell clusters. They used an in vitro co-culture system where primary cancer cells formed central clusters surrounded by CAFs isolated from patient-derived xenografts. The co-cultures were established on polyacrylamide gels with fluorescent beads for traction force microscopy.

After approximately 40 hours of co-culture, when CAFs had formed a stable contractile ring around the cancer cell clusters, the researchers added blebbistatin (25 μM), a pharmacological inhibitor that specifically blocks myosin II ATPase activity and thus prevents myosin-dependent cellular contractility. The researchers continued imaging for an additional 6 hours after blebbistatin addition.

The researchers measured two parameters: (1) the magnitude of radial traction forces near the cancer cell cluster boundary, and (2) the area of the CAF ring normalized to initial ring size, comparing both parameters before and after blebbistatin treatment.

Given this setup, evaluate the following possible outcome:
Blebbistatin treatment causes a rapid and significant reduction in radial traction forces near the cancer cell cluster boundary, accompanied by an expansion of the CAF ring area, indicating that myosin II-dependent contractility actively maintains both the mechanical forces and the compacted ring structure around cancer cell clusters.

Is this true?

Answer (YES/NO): YES